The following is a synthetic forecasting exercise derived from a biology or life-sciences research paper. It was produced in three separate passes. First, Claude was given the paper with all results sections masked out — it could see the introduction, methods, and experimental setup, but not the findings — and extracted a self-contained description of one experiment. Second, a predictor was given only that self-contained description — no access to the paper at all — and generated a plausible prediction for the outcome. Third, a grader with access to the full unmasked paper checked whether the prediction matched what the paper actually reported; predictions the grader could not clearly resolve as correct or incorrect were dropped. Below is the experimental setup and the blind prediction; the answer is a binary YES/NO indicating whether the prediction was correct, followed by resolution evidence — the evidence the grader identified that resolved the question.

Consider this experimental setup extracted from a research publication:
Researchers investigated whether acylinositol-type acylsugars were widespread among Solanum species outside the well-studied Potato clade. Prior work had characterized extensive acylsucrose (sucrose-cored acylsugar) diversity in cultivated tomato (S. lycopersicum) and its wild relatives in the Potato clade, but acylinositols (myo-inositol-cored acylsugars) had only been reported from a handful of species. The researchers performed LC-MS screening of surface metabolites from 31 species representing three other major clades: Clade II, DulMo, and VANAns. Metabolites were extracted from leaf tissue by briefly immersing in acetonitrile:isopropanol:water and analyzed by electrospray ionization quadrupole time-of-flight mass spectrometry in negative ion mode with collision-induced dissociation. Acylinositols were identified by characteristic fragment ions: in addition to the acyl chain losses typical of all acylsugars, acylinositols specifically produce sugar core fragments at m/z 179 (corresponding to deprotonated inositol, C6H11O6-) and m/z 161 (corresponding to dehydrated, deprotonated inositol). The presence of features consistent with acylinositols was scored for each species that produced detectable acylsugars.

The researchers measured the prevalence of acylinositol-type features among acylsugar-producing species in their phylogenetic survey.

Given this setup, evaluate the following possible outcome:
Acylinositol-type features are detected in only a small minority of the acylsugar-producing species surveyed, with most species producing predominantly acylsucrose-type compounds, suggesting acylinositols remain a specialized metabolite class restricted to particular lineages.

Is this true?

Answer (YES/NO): NO